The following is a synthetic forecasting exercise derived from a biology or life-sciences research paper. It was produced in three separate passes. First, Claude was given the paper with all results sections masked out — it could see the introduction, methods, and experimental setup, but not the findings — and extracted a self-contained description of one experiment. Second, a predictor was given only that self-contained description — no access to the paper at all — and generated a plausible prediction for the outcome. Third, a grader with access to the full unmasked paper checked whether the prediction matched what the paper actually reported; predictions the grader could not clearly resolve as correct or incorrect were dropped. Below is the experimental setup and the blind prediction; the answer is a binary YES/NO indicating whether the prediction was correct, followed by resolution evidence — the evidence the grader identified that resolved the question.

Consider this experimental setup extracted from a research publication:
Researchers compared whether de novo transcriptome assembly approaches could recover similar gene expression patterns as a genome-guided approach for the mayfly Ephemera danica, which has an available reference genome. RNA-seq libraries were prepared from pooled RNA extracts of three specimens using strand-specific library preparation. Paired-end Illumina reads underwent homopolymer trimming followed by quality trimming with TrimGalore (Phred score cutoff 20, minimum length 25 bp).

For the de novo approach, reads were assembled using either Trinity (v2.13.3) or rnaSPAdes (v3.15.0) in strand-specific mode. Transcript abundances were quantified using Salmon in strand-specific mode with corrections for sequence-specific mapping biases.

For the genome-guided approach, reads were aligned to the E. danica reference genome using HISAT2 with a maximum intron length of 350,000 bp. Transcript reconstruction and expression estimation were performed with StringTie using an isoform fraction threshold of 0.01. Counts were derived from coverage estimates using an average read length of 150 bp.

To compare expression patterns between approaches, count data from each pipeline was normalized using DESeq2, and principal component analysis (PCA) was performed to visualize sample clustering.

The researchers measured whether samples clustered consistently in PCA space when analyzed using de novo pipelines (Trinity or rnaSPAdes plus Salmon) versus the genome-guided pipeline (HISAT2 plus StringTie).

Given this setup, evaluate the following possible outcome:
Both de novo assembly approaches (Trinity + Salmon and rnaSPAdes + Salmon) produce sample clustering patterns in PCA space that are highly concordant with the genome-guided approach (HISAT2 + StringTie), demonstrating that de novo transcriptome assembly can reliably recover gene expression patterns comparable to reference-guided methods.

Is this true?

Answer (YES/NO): YES